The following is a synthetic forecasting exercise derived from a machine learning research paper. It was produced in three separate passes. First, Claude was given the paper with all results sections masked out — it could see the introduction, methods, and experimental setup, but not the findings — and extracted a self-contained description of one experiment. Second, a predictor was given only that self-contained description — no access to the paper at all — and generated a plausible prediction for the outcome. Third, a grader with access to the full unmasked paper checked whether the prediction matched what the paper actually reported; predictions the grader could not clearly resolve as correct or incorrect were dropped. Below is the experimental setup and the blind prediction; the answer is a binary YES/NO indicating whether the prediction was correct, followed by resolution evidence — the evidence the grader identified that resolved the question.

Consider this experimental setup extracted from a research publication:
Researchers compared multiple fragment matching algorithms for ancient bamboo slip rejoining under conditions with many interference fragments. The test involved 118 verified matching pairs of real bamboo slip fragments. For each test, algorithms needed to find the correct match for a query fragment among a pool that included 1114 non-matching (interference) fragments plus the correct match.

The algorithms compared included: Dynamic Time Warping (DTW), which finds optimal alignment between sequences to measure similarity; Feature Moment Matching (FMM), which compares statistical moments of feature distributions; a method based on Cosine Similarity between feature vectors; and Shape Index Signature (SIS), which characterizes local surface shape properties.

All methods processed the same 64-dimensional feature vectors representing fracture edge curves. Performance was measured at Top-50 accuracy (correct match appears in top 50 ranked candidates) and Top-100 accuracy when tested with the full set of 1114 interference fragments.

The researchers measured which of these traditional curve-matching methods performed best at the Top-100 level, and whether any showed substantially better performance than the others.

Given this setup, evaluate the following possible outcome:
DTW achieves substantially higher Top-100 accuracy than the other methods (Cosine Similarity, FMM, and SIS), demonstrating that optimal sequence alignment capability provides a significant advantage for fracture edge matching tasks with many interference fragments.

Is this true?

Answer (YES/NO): NO